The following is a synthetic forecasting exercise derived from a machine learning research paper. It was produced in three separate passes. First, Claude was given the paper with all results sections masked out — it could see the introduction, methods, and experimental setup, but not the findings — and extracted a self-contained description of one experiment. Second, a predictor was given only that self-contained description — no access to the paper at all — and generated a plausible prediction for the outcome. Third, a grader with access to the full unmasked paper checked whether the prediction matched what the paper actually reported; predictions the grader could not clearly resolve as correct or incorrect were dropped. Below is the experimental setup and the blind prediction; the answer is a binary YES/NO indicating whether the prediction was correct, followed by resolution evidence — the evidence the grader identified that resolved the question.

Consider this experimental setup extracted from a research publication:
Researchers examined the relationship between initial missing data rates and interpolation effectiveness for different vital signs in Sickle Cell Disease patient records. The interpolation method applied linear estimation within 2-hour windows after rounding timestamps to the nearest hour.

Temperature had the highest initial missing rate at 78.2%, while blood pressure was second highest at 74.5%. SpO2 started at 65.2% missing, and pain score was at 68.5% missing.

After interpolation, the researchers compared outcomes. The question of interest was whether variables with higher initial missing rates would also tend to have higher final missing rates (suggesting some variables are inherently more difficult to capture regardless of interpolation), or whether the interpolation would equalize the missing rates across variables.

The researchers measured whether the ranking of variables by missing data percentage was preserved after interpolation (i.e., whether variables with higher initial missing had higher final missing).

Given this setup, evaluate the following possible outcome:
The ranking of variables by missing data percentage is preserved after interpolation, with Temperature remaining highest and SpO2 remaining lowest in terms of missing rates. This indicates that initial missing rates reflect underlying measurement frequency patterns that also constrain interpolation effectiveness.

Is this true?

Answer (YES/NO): NO